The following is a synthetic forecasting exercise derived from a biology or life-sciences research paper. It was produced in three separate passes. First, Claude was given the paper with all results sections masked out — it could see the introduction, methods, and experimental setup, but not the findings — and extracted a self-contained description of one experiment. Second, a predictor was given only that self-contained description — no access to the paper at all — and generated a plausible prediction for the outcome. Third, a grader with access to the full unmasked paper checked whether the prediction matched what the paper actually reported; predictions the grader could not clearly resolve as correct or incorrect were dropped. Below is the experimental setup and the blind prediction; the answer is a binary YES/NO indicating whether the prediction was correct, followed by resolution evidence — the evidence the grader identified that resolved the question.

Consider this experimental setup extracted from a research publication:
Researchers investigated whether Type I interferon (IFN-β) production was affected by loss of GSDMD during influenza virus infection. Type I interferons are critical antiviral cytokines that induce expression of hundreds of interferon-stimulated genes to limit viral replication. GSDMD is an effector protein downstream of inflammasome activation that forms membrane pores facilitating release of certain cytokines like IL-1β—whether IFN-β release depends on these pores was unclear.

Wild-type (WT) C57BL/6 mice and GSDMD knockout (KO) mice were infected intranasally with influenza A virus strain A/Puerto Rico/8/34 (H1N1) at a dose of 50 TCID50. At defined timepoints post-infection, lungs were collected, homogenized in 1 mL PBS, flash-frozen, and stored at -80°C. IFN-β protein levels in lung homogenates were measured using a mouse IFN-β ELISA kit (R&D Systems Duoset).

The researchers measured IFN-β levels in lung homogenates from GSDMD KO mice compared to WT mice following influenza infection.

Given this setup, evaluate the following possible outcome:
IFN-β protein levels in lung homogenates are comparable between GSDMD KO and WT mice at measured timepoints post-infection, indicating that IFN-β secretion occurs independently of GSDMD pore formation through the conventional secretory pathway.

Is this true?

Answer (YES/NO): NO